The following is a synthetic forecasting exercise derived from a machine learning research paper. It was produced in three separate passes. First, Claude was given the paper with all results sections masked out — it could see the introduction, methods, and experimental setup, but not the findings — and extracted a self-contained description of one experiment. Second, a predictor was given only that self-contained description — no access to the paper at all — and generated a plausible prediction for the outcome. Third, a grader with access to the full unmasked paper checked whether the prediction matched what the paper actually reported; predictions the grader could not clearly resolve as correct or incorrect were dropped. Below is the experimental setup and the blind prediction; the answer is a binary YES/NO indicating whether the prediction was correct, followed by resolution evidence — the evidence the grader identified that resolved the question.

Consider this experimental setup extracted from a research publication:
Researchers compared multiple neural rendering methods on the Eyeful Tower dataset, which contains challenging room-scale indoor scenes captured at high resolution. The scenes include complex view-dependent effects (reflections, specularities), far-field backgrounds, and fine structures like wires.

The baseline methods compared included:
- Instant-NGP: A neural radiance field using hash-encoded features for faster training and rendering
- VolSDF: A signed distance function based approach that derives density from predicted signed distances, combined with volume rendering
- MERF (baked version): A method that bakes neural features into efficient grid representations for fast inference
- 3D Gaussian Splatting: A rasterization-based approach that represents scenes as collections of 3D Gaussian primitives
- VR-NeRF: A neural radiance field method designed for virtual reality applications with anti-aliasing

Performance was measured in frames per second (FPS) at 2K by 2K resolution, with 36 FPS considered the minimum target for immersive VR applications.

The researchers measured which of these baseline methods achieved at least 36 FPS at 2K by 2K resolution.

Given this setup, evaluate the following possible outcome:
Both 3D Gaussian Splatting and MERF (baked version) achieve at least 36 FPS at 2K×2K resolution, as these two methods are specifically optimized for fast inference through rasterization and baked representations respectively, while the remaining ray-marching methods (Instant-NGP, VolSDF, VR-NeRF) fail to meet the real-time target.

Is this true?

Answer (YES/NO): YES